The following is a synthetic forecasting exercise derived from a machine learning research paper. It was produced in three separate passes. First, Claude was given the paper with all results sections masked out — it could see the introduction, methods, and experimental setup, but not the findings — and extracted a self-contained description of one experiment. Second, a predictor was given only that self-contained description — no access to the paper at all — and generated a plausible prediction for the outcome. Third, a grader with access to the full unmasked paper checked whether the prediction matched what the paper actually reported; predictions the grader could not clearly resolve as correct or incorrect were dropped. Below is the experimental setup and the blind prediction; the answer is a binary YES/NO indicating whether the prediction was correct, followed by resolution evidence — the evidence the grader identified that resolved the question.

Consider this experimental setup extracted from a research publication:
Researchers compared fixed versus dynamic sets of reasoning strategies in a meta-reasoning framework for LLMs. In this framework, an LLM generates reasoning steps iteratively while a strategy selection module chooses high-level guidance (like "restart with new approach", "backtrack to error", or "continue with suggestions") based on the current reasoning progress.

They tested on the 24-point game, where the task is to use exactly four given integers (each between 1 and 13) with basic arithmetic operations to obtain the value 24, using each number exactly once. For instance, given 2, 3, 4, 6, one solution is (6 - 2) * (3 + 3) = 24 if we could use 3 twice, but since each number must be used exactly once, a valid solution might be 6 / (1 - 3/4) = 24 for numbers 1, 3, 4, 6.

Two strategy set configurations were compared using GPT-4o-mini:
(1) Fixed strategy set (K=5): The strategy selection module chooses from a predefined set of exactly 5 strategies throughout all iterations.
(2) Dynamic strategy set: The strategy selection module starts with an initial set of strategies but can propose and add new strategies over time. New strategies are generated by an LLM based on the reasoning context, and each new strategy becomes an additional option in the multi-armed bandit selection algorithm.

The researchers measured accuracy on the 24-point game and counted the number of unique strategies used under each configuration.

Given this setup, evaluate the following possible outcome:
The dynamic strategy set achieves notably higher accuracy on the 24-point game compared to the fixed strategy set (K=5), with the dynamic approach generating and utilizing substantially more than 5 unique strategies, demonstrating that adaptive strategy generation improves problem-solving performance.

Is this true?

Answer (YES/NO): YES